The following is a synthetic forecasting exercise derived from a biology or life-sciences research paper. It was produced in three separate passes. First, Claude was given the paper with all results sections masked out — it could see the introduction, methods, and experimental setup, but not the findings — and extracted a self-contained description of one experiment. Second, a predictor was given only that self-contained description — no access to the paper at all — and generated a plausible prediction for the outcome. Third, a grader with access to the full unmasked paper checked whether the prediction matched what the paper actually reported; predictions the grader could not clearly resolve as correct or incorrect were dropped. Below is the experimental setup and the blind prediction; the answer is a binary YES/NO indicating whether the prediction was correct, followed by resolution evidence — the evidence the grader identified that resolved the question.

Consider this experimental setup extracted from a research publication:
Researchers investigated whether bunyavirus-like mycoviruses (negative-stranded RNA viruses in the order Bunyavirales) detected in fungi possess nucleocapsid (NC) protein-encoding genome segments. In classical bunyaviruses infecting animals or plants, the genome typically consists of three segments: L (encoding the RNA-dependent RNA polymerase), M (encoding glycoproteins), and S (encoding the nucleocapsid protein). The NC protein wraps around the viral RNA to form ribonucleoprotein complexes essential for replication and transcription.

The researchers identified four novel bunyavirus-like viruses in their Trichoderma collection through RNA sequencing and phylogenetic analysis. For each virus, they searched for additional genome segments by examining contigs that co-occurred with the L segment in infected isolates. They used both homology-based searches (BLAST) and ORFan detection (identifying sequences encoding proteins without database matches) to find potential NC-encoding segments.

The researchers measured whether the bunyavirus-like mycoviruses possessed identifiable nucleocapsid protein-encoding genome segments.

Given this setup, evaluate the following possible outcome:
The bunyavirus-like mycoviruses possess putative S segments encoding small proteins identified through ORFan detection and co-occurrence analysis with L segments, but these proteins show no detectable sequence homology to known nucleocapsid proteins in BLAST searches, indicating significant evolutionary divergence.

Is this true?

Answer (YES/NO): NO